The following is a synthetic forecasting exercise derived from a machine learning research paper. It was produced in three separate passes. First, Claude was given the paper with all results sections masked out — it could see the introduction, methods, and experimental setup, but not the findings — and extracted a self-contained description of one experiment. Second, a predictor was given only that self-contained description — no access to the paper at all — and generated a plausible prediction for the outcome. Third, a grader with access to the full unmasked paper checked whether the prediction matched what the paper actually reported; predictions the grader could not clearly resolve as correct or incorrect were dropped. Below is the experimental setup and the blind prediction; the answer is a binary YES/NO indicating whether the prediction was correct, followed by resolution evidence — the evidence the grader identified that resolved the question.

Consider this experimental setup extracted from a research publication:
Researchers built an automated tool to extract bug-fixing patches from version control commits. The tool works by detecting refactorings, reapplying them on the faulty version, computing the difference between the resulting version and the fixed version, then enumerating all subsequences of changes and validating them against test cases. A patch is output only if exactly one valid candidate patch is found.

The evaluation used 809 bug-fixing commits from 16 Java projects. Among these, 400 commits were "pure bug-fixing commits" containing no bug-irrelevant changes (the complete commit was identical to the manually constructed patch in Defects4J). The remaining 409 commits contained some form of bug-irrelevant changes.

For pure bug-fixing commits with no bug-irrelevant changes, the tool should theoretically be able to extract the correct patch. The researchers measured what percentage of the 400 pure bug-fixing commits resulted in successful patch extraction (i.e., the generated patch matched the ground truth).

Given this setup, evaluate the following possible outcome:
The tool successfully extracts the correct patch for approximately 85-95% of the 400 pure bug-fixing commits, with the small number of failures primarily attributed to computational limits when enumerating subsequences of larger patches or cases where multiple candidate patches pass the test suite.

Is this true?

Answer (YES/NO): NO